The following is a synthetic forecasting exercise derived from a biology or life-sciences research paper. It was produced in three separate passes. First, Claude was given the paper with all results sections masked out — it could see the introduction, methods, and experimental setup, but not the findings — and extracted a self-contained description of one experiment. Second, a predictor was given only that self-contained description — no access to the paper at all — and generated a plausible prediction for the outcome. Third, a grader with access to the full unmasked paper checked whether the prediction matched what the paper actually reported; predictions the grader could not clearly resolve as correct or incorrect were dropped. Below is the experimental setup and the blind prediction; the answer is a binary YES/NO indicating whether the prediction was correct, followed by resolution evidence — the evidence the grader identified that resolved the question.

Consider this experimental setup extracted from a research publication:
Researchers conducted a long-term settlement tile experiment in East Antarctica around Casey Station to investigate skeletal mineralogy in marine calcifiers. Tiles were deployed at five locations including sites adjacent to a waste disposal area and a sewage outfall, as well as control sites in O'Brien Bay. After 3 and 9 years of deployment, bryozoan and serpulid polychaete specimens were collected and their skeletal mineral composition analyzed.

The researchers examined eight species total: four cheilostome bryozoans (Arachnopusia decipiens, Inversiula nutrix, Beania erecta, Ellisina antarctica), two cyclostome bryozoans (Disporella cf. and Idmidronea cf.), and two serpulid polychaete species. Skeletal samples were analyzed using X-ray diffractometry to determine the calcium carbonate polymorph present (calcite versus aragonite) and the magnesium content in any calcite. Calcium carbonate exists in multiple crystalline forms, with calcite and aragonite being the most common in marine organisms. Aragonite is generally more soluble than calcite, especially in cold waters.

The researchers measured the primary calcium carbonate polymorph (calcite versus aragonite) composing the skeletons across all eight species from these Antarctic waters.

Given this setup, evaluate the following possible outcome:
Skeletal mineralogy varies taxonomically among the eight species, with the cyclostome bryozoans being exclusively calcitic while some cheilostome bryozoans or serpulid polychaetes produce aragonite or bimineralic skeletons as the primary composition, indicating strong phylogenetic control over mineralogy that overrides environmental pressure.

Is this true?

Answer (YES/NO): NO